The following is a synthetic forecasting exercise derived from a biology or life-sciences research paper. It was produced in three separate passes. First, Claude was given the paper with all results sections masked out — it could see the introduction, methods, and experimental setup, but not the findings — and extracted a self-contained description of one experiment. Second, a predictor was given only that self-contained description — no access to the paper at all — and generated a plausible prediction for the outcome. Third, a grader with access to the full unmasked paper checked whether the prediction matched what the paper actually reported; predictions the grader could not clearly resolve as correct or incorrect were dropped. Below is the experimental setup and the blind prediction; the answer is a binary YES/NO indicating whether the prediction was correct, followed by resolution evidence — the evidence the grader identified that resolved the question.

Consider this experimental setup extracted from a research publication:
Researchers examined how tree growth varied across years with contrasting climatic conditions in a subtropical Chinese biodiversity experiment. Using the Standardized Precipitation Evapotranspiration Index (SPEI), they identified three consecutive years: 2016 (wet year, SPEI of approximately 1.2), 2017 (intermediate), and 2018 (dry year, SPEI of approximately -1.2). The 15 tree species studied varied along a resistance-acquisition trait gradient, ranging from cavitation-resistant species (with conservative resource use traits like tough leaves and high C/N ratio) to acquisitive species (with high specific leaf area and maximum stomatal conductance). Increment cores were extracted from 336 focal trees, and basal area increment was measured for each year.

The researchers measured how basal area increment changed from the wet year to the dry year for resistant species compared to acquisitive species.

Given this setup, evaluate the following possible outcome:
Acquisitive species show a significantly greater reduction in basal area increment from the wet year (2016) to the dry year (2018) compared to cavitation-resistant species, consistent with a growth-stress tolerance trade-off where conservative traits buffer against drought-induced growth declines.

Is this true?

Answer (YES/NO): NO